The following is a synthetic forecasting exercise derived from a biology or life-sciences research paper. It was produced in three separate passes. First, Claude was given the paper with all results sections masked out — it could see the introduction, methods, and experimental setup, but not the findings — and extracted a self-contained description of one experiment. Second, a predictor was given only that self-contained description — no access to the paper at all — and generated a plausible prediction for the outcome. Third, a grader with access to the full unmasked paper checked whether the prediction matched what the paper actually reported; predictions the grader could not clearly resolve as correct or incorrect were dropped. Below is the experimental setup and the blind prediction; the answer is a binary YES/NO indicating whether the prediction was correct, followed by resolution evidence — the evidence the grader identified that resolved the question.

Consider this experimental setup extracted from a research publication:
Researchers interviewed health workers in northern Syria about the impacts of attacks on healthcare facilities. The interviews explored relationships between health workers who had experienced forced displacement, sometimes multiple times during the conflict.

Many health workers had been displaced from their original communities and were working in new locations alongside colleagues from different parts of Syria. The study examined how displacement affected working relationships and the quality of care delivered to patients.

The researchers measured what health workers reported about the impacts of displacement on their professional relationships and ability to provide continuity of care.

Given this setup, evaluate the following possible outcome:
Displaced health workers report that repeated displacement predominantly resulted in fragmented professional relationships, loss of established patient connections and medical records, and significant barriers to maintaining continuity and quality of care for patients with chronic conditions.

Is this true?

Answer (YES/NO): YES